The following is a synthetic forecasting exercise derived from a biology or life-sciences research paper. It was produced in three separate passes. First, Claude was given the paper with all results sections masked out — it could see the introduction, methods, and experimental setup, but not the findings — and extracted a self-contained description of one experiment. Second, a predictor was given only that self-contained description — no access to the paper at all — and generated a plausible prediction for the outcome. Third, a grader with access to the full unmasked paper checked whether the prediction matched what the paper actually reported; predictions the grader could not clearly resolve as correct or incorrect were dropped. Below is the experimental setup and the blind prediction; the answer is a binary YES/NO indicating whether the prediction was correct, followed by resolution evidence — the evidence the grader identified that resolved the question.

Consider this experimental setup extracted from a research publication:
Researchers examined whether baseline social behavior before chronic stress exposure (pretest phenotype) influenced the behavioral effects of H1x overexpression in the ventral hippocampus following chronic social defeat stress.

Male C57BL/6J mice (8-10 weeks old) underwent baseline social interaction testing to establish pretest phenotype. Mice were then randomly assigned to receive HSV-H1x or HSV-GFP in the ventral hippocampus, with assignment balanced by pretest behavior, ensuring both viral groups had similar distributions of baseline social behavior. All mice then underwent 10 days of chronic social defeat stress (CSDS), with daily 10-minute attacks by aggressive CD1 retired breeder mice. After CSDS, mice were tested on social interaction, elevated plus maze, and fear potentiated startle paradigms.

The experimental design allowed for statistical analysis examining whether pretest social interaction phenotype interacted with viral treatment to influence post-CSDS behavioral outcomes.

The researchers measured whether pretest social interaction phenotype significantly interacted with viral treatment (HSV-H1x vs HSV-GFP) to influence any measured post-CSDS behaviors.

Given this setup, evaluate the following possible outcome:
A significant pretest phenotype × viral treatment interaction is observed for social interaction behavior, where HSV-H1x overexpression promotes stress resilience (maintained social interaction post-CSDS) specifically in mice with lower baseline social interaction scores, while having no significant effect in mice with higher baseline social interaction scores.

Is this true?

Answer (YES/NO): NO